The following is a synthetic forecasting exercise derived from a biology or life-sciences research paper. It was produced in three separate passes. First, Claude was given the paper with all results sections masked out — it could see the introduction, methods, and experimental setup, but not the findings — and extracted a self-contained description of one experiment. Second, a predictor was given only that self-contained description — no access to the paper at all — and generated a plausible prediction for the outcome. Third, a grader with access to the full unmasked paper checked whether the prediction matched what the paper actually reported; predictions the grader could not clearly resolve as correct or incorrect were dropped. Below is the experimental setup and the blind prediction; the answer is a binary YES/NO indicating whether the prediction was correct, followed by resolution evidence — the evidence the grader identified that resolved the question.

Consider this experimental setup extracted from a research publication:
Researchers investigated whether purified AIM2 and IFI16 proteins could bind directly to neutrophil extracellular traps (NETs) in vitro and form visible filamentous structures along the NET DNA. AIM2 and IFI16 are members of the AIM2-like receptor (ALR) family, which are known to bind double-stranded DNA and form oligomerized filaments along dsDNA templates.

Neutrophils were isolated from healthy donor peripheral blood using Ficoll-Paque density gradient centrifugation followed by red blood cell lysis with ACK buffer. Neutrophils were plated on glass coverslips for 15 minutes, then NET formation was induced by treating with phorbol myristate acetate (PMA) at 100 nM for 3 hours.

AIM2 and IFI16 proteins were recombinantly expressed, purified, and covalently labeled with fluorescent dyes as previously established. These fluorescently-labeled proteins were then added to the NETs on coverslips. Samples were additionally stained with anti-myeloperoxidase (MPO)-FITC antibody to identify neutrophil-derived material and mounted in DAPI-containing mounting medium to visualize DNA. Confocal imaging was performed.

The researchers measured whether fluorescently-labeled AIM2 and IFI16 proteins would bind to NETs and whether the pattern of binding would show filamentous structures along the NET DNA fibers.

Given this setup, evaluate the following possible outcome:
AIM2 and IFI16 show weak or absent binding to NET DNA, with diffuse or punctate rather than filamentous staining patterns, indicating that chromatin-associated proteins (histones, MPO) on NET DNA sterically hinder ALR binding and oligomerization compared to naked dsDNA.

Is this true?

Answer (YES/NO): NO